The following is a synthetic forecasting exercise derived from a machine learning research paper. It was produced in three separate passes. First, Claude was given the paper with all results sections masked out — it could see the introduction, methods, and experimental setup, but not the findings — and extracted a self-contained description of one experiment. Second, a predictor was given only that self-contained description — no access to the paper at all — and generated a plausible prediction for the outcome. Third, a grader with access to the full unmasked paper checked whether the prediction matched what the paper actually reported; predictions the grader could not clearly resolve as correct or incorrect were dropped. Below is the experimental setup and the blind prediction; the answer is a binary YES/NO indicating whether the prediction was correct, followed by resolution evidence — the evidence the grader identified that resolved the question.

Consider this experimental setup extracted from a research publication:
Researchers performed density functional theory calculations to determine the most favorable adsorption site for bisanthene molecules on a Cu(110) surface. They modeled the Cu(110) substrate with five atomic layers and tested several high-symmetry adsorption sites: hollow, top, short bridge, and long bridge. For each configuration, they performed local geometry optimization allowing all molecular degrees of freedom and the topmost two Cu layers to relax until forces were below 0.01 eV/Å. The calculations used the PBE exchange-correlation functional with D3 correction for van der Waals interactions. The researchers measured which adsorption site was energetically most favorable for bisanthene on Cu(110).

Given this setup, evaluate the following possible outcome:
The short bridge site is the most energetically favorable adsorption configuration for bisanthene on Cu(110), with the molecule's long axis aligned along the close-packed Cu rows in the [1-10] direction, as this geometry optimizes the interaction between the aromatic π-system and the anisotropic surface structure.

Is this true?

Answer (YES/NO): YES